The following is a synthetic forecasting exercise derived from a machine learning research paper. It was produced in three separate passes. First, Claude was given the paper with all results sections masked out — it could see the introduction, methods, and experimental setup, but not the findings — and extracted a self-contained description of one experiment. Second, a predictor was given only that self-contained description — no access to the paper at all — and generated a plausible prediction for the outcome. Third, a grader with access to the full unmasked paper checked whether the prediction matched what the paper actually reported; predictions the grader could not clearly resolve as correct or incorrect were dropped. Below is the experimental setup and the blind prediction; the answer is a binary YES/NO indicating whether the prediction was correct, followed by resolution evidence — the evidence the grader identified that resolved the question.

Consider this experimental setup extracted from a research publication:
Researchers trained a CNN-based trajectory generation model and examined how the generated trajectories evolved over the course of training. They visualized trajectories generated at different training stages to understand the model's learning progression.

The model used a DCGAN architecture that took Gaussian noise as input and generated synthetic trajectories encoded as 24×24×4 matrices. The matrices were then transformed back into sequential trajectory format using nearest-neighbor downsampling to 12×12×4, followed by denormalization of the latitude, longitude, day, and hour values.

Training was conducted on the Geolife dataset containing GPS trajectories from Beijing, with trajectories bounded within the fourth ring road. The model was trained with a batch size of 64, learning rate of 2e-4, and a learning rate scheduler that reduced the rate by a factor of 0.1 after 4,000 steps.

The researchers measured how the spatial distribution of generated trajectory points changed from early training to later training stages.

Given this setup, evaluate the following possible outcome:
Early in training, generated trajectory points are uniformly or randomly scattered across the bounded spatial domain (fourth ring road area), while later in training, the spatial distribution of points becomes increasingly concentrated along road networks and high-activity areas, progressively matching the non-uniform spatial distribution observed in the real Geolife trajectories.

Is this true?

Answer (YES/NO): NO